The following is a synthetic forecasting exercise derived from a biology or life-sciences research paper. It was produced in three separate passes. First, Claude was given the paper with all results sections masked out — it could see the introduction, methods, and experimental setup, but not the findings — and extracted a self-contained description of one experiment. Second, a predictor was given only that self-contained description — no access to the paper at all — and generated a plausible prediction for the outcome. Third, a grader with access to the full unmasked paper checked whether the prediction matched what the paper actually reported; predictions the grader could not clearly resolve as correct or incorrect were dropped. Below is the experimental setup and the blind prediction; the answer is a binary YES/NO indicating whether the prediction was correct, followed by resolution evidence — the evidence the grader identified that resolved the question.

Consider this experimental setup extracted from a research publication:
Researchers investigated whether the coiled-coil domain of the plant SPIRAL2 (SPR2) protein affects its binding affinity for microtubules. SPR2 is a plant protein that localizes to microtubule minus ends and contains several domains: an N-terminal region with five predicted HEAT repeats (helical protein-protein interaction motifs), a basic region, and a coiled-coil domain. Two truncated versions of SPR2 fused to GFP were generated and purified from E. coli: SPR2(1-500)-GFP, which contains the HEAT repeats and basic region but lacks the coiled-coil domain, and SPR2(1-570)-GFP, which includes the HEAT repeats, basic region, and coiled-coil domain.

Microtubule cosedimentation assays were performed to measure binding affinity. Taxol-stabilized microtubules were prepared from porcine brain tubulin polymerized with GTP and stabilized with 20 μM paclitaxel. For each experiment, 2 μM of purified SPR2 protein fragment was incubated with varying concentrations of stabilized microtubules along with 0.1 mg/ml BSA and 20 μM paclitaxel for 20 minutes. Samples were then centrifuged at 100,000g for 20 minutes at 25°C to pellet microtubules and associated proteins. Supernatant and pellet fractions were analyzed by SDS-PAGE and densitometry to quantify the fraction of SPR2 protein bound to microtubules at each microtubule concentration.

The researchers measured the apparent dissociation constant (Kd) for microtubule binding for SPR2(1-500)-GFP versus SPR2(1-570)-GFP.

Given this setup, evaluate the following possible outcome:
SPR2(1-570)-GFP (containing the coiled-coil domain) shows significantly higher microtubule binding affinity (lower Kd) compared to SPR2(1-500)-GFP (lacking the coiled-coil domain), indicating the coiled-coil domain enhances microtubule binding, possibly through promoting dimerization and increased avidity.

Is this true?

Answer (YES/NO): YES